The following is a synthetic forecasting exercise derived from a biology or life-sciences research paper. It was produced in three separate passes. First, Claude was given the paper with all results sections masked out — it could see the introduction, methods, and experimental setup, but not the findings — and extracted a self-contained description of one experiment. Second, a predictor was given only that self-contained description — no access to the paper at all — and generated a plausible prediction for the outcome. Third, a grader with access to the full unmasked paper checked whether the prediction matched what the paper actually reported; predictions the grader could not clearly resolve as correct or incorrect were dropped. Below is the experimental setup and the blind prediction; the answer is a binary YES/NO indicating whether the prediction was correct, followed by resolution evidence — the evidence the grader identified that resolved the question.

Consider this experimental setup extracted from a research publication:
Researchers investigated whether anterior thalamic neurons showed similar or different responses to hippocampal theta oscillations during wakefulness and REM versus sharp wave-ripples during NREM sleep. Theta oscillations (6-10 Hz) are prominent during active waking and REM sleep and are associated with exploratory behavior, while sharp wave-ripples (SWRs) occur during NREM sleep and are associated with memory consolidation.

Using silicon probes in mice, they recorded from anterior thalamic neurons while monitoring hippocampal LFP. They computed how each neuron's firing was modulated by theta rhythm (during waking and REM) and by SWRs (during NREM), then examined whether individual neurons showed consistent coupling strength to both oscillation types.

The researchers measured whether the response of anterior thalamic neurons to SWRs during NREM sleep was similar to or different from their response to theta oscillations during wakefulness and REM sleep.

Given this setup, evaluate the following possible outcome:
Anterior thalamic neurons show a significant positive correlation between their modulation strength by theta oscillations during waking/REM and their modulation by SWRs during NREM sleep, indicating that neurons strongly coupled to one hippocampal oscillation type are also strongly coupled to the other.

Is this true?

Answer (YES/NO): YES